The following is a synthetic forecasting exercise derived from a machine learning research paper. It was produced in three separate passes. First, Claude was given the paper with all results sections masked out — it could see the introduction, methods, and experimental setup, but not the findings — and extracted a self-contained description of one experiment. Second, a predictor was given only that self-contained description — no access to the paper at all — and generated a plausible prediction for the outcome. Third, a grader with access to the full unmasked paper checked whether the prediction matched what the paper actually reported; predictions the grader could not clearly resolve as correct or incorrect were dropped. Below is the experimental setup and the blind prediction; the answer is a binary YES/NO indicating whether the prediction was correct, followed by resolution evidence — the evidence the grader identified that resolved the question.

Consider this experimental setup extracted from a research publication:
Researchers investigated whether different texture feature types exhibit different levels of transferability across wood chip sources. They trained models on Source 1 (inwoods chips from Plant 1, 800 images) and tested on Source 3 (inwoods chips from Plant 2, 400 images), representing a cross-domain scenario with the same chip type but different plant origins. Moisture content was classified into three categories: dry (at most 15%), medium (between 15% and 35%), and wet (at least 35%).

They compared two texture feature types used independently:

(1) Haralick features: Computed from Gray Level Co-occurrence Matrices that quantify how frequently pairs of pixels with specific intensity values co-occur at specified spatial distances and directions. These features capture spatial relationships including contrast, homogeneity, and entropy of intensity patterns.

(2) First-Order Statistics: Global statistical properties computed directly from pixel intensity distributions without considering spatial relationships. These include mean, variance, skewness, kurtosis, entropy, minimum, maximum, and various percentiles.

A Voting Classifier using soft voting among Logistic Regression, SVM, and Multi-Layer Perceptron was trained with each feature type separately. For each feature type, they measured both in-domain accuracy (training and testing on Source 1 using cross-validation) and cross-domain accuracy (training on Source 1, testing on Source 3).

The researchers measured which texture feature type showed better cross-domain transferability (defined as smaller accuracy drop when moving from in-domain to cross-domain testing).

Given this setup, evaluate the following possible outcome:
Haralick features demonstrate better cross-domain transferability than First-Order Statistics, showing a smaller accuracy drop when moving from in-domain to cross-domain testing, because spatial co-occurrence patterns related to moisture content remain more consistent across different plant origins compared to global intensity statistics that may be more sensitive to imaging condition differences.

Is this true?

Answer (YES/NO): YES